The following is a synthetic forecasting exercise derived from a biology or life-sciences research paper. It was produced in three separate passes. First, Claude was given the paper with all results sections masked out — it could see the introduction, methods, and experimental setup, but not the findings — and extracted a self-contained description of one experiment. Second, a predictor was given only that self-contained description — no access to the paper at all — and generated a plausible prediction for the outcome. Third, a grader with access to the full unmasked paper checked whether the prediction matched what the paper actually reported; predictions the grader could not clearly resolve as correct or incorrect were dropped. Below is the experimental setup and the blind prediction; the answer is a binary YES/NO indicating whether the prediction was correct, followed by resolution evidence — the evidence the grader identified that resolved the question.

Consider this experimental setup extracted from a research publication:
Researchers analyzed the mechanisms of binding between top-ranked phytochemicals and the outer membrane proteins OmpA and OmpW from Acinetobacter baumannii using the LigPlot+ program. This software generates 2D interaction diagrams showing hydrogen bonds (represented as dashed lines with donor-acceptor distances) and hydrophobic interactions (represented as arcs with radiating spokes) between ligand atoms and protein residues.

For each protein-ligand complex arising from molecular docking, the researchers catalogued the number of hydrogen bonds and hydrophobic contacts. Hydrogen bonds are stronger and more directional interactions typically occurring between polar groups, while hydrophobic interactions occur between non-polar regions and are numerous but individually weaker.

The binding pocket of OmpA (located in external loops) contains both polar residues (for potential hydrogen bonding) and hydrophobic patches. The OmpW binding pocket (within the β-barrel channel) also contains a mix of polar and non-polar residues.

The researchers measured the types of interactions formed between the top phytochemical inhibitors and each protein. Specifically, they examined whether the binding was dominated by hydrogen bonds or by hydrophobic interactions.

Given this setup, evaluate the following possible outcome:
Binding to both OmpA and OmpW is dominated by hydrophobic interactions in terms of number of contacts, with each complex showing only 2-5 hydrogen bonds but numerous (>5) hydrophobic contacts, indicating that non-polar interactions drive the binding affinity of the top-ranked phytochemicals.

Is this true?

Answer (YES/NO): NO